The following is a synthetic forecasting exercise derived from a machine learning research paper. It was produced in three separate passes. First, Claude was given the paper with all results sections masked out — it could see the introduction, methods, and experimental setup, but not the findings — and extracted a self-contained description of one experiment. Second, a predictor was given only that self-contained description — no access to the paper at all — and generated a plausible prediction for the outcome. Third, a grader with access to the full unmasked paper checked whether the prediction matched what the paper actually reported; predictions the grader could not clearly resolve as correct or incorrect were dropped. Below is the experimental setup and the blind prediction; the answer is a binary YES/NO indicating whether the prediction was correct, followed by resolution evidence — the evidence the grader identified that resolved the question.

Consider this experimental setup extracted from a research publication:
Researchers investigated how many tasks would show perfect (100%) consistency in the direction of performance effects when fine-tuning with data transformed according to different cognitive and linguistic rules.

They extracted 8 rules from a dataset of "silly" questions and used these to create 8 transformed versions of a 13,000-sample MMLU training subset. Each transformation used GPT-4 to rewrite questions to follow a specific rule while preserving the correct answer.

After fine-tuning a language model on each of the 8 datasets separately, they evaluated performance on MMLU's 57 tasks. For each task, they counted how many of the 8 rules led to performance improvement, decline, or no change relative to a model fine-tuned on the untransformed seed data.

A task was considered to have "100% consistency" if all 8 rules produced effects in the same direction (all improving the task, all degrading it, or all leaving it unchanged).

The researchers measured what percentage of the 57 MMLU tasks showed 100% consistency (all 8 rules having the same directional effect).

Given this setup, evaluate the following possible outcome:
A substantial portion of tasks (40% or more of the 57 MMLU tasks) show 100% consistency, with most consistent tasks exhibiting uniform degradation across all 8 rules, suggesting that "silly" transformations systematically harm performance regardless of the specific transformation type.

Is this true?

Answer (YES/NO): NO